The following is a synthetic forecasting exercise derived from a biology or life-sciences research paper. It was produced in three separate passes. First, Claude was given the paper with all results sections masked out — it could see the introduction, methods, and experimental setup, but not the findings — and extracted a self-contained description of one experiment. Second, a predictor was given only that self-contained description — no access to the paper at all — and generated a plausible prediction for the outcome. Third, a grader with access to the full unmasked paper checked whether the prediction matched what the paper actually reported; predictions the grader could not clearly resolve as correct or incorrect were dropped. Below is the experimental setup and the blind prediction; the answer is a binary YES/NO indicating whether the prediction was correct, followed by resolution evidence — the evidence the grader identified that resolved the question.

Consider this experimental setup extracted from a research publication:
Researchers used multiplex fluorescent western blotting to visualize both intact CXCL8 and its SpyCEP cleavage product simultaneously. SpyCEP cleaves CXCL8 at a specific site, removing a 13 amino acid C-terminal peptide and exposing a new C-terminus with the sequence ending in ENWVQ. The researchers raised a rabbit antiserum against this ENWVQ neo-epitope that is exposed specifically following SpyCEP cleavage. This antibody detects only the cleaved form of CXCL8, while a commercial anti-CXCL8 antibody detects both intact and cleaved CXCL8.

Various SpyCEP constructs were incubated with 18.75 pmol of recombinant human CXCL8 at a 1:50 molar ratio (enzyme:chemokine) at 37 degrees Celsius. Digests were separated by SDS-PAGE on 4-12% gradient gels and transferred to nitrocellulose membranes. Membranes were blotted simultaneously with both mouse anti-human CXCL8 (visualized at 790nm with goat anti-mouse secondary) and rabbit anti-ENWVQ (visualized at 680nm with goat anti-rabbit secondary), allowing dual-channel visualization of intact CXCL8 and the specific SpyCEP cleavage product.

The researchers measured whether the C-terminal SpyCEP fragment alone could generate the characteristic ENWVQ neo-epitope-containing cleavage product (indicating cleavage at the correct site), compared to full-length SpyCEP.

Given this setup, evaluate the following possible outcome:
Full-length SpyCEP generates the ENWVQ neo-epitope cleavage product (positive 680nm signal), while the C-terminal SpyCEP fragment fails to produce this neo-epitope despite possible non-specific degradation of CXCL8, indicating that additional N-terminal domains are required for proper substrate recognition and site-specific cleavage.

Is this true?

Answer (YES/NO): NO